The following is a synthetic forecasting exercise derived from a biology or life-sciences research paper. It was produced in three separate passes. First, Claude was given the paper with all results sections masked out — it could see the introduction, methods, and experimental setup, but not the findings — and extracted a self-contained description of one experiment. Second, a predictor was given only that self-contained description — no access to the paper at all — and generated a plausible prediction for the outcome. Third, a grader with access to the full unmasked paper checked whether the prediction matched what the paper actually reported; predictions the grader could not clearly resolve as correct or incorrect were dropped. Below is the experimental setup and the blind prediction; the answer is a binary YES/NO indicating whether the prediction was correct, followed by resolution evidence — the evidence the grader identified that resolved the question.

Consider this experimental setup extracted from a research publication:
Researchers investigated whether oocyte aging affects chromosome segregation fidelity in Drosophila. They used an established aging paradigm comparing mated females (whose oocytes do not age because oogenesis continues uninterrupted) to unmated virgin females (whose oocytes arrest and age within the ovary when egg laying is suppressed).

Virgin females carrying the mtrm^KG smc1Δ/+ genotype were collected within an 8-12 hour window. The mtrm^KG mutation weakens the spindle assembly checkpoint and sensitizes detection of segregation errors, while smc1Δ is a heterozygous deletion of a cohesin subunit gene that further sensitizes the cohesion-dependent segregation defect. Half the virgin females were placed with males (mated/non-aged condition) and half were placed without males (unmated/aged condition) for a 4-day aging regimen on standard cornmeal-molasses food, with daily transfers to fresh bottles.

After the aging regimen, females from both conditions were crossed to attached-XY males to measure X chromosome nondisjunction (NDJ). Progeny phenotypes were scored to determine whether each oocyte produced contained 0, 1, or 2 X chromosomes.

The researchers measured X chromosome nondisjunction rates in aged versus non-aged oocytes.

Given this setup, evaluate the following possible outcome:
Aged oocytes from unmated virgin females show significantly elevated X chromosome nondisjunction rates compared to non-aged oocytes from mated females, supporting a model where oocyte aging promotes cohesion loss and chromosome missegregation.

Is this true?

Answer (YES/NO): YES